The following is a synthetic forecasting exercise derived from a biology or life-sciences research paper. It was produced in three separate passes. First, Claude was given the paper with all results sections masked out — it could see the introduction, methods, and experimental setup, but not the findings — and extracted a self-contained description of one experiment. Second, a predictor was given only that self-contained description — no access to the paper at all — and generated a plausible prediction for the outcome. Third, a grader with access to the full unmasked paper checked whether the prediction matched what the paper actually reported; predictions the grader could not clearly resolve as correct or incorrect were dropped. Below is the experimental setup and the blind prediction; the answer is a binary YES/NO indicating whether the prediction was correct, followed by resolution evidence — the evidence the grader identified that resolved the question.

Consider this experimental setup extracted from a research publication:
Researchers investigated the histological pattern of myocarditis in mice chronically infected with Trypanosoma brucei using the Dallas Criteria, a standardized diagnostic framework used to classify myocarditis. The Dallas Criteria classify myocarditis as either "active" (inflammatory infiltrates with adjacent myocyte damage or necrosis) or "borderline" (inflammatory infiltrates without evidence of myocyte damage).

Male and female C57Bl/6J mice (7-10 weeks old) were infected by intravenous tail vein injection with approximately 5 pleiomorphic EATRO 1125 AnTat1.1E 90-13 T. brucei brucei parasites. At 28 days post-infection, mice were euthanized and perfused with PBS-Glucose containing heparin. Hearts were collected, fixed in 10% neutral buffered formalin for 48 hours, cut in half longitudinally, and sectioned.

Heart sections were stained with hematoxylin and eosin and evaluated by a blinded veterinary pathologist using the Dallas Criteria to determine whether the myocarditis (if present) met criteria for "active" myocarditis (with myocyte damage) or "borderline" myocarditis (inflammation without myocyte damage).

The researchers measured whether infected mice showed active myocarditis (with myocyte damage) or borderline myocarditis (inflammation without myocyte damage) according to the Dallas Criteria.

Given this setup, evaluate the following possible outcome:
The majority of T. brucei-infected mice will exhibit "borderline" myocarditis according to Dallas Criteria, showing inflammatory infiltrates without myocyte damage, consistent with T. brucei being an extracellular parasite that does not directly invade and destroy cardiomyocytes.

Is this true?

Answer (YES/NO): NO